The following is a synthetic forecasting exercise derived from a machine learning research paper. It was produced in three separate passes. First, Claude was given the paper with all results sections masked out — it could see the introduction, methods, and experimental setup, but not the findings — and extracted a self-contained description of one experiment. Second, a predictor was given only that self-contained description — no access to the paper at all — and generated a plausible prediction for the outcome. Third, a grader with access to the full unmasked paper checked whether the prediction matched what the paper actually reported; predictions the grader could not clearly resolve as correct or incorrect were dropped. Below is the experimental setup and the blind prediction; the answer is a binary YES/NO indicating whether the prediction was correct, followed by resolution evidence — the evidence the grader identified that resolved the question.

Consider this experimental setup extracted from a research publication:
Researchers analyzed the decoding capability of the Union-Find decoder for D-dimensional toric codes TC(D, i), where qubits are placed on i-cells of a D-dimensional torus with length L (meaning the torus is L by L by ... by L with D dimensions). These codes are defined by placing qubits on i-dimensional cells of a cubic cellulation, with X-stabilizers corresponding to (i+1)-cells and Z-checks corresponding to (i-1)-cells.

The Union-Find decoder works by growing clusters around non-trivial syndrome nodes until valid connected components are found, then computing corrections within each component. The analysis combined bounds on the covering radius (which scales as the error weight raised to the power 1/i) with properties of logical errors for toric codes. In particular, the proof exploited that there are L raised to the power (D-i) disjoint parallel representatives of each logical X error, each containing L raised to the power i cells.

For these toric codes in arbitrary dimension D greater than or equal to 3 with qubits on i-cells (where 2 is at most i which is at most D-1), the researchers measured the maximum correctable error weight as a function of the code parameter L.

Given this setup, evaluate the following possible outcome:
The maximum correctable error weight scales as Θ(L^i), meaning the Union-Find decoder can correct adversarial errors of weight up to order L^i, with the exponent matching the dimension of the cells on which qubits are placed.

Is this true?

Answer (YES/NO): NO